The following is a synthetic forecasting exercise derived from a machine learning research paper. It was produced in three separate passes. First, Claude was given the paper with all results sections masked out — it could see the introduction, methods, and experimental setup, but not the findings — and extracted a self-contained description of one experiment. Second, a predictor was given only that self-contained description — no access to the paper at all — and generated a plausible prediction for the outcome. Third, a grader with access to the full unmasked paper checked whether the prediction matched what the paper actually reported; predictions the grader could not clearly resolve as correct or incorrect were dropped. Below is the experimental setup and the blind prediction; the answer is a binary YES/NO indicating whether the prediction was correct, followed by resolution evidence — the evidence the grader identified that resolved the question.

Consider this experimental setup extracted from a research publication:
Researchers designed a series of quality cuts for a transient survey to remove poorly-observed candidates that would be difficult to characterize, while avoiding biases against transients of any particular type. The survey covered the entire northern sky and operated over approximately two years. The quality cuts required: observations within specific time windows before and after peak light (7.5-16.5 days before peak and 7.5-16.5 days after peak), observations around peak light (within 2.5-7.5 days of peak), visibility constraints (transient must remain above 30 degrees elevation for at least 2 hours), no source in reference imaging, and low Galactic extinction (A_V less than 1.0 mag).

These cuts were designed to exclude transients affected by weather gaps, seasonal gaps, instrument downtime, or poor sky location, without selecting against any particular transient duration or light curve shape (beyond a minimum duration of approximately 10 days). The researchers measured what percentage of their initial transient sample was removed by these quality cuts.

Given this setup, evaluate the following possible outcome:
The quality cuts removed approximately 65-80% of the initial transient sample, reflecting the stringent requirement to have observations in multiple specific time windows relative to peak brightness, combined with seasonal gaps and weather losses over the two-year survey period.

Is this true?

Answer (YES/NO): NO